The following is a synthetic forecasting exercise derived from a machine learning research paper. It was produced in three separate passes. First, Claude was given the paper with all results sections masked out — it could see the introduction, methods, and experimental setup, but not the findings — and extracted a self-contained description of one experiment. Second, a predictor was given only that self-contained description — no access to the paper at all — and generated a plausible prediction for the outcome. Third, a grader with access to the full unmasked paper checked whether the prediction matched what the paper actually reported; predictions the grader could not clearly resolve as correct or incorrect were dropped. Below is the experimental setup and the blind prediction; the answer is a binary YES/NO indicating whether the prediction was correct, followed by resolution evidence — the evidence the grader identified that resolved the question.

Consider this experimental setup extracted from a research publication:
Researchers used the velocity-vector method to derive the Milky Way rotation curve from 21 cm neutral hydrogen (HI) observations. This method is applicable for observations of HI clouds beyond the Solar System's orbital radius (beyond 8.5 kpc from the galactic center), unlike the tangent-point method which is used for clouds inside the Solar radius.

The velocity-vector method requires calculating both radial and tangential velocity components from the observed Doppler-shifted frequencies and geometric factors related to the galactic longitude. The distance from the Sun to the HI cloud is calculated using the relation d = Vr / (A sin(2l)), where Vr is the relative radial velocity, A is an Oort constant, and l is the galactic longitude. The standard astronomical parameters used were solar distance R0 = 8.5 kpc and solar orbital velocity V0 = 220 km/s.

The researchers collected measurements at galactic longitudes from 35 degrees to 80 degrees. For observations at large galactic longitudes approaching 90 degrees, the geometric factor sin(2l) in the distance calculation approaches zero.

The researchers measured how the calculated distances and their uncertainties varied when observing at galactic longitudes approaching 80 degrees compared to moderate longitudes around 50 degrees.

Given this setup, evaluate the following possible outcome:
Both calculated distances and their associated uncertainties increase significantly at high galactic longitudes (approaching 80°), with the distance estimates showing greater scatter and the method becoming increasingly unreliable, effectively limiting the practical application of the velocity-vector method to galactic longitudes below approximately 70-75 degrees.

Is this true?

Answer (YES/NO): NO